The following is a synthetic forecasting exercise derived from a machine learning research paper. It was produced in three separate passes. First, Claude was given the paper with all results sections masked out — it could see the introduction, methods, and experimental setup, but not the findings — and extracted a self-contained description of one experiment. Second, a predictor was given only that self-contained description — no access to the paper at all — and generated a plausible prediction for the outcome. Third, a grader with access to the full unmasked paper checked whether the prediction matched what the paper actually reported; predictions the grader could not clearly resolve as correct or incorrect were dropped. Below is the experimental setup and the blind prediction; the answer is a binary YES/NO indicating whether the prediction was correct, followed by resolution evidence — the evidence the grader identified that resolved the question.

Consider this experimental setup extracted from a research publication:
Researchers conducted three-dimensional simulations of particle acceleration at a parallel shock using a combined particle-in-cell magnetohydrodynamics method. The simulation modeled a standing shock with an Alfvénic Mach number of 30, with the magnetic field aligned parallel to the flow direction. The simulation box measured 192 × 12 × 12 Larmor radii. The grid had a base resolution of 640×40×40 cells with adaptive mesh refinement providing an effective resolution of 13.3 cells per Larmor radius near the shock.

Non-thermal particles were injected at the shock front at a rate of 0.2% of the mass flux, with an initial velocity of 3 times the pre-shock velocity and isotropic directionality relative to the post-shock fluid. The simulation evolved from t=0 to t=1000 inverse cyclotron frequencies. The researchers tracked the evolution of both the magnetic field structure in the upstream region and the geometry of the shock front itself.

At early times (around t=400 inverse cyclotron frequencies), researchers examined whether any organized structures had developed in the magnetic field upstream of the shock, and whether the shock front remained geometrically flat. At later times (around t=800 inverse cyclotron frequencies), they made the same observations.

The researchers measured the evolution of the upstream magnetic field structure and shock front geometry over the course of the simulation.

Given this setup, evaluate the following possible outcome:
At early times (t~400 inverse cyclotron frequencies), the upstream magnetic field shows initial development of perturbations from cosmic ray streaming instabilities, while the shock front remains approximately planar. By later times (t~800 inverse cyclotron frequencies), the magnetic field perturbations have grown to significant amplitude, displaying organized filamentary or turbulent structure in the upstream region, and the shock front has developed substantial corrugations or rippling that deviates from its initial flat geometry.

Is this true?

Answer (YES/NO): YES